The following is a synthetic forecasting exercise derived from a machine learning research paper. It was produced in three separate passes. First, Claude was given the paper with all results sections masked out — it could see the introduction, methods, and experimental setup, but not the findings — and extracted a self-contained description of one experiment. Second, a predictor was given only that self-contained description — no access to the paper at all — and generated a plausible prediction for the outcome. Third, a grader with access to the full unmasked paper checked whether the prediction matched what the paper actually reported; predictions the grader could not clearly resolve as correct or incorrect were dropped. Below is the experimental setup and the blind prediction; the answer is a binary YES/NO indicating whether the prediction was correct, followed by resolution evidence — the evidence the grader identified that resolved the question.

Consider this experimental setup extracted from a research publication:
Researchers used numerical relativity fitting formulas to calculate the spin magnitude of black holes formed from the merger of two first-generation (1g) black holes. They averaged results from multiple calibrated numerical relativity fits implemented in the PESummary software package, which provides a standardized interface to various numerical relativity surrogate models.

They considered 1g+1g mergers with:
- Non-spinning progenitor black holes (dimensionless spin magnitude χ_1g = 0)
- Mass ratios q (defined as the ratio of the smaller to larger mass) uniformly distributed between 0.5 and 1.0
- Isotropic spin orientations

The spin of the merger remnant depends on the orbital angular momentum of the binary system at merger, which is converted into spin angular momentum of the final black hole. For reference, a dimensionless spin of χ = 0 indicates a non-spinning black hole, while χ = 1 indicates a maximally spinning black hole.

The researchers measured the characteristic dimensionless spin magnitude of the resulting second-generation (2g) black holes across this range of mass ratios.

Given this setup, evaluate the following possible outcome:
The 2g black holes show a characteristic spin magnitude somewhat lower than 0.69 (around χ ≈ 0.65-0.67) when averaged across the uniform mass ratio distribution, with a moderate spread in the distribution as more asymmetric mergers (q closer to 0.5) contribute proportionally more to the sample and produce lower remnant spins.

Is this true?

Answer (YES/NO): NO